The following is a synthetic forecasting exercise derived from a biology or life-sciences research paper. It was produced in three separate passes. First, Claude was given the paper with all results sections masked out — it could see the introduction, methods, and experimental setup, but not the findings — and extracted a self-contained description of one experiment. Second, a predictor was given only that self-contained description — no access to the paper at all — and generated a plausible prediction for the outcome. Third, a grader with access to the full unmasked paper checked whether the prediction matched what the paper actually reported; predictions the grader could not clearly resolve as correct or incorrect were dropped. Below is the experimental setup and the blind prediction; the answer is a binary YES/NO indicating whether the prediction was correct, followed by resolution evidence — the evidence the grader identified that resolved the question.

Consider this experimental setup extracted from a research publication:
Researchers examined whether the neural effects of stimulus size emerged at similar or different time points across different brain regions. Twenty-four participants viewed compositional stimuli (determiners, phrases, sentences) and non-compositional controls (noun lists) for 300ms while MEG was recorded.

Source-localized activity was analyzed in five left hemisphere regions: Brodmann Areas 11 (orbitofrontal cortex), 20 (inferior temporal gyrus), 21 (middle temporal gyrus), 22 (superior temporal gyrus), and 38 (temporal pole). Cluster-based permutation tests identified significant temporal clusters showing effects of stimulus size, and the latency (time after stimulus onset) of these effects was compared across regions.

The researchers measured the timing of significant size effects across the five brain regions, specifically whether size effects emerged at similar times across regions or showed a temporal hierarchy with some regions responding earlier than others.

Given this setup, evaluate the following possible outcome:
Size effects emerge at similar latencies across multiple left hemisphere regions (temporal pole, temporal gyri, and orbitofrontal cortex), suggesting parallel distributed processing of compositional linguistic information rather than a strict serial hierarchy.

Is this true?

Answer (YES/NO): NO